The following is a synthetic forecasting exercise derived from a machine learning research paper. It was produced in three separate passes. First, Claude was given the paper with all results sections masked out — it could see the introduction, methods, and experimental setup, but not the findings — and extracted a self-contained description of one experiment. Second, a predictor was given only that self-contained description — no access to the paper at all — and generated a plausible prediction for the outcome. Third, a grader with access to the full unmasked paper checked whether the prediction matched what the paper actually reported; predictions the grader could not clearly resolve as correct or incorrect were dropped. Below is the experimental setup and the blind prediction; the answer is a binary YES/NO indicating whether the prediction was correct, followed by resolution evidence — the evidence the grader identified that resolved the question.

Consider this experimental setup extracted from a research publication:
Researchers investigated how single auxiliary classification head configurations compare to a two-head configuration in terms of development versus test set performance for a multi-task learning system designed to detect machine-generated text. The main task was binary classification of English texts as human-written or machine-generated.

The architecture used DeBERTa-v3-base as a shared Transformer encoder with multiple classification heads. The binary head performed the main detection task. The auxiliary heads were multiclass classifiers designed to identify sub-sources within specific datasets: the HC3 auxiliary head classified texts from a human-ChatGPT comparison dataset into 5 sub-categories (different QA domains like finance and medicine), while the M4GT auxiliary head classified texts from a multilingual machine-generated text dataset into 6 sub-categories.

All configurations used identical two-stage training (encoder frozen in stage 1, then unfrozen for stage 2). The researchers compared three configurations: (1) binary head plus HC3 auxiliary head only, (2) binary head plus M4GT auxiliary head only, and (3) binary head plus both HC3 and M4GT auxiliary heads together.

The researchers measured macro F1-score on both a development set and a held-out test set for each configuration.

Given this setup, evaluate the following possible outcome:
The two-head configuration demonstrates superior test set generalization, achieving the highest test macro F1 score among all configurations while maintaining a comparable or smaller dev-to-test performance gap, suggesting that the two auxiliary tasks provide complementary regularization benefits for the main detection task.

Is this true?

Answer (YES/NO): YES